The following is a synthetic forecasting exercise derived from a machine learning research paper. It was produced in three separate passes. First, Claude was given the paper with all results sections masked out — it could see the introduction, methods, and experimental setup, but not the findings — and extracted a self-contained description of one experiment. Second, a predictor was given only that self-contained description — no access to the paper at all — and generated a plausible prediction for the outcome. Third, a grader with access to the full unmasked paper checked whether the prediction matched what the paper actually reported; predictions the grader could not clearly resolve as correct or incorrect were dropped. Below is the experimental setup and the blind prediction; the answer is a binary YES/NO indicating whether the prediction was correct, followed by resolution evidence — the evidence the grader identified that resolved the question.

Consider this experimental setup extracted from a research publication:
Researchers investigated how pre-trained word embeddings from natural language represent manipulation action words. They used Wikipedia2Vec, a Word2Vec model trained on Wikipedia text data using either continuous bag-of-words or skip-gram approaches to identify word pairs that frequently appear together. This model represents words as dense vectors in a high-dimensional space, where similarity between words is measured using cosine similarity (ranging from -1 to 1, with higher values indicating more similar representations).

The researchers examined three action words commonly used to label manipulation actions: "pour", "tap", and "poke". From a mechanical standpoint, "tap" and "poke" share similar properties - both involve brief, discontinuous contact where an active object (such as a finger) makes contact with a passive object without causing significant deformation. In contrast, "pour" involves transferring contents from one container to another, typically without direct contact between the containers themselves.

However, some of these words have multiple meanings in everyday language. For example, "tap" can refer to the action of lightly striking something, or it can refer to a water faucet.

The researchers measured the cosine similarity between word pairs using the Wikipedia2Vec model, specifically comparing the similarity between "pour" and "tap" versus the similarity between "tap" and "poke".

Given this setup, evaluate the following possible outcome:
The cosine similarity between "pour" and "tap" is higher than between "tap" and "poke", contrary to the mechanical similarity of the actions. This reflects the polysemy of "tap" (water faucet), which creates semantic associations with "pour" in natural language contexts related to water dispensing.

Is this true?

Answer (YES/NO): YES